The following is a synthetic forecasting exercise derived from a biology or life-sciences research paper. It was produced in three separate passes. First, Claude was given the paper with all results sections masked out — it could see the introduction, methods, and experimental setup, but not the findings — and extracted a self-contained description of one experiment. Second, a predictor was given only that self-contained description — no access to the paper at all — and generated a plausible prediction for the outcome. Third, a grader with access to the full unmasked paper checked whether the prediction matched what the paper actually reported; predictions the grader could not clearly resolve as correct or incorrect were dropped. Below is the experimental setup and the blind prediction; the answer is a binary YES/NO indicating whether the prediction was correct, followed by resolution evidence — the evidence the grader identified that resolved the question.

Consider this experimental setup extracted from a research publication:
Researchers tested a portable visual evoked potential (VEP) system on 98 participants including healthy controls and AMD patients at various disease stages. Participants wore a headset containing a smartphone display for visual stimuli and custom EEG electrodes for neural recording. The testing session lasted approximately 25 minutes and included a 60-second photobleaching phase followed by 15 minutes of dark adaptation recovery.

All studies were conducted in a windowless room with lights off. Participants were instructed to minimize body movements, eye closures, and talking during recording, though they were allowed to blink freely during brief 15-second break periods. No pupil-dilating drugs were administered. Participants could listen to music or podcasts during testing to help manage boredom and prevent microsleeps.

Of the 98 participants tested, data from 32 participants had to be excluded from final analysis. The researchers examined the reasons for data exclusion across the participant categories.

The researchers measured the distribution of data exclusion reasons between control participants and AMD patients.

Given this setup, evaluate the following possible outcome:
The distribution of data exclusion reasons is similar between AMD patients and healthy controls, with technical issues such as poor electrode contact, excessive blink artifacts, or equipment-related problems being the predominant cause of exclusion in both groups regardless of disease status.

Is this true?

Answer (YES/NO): NO